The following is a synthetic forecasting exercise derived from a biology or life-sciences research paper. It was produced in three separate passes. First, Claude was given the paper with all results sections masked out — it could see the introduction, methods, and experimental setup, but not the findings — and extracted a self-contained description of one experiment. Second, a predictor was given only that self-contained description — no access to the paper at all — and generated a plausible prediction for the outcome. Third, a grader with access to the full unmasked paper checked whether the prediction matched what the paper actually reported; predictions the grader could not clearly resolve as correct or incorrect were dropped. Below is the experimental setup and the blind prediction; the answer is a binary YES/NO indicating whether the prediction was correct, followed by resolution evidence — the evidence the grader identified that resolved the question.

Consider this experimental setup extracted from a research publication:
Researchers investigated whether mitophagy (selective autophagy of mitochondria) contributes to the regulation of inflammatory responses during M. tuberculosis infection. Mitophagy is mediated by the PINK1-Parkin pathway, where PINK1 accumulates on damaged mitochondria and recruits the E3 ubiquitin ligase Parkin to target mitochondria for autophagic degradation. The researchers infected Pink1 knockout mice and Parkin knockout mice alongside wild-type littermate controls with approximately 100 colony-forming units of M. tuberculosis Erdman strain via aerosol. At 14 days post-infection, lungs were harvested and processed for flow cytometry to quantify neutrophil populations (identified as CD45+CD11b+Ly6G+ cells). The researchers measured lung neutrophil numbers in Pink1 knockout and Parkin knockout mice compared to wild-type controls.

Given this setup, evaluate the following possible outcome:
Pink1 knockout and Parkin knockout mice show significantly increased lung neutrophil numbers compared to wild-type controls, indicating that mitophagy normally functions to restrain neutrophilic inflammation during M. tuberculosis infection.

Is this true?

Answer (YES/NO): NO